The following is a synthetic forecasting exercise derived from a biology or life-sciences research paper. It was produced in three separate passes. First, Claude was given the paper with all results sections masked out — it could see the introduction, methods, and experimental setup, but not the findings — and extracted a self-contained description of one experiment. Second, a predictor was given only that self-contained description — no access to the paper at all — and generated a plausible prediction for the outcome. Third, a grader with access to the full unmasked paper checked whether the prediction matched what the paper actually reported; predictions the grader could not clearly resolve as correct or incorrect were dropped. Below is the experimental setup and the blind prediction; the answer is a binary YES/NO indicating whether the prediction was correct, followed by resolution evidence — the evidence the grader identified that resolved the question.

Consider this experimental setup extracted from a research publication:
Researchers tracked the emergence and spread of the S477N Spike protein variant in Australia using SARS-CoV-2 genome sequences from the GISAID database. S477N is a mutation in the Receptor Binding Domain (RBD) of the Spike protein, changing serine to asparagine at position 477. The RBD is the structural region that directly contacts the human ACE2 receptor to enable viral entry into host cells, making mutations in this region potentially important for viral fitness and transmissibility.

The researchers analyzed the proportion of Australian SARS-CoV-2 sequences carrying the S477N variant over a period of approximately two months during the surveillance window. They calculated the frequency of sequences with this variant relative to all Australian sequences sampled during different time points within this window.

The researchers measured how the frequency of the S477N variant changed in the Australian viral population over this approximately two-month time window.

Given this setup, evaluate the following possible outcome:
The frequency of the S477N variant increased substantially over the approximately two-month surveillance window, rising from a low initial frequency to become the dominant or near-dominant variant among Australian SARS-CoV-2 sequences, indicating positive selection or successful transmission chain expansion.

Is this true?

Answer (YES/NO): YES